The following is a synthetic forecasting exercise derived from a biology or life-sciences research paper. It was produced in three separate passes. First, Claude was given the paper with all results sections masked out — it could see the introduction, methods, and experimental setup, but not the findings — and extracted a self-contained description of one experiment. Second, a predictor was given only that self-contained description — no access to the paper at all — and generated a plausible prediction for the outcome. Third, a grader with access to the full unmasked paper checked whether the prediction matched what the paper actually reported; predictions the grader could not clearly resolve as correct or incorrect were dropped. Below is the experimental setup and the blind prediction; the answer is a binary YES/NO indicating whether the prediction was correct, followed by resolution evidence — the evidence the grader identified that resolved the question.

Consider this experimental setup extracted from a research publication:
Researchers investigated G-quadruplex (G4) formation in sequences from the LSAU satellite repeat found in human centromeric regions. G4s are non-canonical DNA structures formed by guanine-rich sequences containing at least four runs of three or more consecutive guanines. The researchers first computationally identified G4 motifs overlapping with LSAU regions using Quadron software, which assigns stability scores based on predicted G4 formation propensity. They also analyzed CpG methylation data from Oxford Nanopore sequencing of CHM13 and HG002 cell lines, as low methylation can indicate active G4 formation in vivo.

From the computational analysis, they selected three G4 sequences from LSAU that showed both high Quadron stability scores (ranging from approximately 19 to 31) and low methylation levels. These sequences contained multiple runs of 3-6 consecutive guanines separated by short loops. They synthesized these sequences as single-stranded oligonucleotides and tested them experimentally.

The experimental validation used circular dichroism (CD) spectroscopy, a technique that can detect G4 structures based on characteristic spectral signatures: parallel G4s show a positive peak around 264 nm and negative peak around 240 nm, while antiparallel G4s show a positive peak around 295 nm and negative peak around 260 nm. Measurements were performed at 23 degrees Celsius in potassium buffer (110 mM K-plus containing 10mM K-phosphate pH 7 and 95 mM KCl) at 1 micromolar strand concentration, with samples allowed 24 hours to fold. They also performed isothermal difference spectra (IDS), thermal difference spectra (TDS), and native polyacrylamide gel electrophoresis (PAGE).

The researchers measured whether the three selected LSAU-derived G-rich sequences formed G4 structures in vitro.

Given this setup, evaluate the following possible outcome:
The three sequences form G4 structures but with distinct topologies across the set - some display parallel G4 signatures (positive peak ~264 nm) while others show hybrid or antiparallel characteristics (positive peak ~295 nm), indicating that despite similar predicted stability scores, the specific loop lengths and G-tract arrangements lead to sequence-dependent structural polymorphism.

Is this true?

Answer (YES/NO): NO